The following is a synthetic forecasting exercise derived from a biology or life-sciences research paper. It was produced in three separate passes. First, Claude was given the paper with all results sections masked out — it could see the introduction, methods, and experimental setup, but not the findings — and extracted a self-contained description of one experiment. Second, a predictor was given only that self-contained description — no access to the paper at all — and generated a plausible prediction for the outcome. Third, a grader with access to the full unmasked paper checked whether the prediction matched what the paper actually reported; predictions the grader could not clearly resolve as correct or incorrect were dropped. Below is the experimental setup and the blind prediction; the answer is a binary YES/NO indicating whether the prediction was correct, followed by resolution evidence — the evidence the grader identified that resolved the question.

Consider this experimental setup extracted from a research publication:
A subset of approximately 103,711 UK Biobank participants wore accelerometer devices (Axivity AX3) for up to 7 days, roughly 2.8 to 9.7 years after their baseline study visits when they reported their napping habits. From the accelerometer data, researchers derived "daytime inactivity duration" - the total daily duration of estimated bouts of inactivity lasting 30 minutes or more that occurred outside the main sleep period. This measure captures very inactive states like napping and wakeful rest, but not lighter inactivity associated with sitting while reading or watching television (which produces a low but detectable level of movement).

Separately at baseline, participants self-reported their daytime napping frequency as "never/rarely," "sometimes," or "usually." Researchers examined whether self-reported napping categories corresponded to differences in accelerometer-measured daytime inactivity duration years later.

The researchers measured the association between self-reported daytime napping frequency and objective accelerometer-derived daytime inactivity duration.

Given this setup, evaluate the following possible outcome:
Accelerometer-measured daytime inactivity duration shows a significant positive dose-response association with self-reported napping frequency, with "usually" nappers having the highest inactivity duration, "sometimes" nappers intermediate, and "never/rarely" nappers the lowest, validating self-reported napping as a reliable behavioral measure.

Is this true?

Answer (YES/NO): YES